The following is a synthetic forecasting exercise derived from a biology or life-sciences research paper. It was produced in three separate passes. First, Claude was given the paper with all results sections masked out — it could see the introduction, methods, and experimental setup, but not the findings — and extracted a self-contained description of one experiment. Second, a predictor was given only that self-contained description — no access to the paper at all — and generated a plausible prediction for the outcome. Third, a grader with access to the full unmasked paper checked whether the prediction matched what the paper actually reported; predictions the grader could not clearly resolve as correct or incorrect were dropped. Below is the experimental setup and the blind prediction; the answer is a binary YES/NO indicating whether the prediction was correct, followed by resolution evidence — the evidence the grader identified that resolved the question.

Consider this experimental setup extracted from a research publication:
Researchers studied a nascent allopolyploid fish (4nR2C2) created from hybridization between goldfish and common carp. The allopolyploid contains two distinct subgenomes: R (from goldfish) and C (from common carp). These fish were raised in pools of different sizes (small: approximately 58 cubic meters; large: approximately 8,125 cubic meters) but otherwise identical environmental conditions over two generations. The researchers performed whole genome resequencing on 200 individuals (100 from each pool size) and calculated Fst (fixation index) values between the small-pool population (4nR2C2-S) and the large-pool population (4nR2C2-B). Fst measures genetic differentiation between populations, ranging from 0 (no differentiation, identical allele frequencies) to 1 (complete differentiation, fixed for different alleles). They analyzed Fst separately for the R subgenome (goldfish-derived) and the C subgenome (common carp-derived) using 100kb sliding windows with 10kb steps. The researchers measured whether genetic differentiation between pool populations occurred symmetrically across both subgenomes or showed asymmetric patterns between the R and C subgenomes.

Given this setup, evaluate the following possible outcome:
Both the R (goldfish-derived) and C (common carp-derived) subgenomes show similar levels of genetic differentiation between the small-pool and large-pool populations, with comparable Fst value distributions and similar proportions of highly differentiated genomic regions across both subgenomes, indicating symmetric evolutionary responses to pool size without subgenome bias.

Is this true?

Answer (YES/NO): NO